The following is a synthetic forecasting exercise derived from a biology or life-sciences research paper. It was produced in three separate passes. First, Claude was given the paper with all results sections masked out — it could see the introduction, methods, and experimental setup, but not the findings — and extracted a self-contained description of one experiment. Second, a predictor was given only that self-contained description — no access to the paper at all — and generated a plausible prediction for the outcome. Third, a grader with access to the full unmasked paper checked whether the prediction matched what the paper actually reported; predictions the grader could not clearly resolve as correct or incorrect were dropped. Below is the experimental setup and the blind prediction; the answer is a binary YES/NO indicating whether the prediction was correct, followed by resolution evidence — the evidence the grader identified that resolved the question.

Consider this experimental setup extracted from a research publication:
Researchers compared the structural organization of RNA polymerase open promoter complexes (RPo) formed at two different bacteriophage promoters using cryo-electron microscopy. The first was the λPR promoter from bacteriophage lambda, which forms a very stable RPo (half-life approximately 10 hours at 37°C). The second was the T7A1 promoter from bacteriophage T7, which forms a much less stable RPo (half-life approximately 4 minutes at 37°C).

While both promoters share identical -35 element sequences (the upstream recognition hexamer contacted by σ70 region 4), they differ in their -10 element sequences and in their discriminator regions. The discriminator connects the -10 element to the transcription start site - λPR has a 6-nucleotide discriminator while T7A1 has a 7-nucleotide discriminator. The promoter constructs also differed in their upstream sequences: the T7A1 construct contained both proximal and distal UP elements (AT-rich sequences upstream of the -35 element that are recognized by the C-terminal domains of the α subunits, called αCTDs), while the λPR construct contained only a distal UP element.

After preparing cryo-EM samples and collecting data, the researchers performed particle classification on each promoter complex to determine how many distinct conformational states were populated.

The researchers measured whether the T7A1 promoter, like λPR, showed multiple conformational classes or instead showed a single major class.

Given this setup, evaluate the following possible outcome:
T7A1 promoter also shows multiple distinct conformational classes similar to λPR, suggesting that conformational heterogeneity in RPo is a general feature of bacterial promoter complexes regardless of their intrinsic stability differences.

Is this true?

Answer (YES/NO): NO